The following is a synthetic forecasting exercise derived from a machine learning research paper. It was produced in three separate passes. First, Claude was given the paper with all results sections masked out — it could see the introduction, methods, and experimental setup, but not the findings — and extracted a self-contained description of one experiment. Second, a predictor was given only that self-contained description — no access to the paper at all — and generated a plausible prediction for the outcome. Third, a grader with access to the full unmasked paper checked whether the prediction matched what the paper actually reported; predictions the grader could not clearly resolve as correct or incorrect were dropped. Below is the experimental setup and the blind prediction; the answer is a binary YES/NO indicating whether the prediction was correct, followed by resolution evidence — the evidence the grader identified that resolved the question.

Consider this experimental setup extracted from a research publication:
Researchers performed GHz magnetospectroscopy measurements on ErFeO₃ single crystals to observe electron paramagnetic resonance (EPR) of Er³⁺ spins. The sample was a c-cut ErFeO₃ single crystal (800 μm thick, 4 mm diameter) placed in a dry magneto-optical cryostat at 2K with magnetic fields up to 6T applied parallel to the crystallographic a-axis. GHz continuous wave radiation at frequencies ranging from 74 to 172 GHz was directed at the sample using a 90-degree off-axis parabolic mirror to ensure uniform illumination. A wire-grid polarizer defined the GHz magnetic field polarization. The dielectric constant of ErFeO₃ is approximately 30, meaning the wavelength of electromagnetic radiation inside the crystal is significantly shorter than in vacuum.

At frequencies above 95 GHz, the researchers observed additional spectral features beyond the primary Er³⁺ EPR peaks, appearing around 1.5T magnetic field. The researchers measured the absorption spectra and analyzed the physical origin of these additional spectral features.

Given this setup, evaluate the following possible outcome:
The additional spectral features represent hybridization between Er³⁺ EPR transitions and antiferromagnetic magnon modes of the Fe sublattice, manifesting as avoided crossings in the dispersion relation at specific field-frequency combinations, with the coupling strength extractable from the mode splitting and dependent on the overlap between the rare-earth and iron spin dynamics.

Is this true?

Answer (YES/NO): NO